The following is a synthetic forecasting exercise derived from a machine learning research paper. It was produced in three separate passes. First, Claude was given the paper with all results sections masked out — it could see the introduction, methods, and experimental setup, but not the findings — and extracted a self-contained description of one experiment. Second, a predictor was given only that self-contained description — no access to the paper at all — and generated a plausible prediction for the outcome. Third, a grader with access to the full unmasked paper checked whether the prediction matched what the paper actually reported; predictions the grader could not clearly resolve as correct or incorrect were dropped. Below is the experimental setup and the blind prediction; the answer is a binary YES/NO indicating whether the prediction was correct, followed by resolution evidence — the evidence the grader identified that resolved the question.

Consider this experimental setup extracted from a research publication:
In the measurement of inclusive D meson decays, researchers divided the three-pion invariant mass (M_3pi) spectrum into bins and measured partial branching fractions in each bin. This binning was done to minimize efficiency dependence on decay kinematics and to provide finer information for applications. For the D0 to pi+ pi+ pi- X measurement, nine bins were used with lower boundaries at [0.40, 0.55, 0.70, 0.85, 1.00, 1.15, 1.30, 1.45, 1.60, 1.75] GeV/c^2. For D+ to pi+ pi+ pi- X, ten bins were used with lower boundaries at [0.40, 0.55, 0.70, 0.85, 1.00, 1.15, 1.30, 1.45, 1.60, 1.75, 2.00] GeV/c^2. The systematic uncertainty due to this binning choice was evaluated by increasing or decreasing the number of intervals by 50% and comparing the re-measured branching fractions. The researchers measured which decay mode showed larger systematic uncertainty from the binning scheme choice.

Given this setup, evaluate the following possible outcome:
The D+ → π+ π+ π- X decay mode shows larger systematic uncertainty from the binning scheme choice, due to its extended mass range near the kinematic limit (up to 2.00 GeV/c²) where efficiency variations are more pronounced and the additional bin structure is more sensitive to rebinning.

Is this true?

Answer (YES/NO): NO